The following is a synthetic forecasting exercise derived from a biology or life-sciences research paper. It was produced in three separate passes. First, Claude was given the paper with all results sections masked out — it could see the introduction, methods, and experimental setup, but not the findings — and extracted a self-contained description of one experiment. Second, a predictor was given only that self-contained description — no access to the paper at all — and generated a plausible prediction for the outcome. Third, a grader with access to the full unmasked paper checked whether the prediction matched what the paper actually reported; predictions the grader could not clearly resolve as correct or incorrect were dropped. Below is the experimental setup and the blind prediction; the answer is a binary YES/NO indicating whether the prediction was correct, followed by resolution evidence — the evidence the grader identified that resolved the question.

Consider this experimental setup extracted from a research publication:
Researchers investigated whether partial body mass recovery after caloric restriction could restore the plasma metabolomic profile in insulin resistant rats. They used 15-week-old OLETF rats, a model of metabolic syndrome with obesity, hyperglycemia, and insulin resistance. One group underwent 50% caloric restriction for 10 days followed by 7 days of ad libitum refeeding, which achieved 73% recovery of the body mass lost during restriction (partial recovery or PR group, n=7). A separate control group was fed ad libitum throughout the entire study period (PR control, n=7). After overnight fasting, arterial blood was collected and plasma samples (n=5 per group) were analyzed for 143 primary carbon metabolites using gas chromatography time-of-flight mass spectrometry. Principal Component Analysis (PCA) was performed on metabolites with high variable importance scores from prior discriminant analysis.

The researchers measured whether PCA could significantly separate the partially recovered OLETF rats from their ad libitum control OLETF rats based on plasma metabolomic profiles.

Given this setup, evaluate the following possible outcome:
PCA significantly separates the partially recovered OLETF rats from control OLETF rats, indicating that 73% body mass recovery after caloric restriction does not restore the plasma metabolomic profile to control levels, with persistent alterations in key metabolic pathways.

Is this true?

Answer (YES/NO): YES